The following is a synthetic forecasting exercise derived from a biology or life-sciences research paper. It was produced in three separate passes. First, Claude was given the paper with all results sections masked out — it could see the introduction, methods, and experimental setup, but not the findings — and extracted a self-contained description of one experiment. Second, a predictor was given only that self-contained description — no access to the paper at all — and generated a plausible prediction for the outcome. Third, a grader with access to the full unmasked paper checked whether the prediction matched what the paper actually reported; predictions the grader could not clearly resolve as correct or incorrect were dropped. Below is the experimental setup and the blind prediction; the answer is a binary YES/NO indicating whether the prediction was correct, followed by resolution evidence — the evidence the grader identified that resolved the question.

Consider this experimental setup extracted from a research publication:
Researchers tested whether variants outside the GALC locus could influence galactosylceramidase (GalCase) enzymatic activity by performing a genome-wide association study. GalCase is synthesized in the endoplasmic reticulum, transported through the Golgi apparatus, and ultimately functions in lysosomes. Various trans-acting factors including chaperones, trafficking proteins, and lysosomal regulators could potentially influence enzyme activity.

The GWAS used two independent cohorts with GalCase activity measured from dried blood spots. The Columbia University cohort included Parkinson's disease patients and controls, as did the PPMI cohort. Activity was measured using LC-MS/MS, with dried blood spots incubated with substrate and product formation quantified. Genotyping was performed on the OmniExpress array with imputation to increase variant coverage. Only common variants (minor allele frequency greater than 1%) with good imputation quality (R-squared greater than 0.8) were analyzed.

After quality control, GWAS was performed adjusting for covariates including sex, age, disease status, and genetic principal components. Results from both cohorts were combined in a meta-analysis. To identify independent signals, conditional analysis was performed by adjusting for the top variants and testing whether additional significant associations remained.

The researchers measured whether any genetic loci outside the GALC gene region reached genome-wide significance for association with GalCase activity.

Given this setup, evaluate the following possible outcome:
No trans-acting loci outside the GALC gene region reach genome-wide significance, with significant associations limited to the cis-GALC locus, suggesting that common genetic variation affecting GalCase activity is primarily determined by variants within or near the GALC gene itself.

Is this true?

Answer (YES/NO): YES